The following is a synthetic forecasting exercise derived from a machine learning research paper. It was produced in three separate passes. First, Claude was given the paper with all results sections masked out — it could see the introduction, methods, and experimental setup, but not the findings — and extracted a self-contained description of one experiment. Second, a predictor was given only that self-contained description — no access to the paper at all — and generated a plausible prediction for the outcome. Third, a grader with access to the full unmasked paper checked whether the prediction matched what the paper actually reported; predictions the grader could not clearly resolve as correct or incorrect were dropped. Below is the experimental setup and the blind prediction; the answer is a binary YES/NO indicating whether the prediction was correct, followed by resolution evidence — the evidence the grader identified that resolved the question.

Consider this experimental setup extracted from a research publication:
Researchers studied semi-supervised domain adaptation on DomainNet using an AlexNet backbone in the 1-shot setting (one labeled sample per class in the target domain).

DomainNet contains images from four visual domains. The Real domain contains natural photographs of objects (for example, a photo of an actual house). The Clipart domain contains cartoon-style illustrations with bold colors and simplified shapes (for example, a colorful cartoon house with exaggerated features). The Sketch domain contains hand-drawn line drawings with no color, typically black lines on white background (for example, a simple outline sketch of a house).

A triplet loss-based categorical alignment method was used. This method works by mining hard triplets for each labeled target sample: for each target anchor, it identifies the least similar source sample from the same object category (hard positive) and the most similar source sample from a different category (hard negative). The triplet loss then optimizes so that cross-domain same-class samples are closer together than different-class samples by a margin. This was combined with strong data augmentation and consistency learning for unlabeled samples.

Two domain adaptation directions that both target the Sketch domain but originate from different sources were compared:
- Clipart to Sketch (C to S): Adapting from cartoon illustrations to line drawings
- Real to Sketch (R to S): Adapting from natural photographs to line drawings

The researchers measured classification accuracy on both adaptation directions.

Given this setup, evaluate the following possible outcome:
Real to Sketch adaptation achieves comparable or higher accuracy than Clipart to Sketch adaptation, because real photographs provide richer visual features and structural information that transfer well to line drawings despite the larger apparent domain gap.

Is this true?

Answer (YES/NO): NO